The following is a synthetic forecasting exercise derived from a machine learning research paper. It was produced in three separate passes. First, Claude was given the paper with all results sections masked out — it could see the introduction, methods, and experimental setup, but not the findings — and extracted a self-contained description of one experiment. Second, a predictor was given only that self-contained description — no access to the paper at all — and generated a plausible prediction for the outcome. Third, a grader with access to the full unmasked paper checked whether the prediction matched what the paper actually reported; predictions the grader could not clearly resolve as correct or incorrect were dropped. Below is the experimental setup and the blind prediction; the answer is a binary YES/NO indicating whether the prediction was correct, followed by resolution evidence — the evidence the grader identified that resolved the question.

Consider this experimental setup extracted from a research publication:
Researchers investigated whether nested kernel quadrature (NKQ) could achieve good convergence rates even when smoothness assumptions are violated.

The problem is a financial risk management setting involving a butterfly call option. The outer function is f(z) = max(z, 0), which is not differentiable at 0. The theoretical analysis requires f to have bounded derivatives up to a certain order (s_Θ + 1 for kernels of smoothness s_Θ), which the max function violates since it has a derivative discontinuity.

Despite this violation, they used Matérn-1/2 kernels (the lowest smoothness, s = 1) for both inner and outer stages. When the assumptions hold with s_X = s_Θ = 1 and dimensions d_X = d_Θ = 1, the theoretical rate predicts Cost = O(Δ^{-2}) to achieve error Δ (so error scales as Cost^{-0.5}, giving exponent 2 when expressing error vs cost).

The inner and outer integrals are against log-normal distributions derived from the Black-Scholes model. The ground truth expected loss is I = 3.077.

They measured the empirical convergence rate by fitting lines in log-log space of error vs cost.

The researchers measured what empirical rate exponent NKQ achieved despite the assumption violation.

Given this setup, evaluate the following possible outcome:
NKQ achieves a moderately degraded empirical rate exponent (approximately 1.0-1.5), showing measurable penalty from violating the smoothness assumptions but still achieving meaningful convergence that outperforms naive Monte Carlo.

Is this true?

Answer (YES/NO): NO